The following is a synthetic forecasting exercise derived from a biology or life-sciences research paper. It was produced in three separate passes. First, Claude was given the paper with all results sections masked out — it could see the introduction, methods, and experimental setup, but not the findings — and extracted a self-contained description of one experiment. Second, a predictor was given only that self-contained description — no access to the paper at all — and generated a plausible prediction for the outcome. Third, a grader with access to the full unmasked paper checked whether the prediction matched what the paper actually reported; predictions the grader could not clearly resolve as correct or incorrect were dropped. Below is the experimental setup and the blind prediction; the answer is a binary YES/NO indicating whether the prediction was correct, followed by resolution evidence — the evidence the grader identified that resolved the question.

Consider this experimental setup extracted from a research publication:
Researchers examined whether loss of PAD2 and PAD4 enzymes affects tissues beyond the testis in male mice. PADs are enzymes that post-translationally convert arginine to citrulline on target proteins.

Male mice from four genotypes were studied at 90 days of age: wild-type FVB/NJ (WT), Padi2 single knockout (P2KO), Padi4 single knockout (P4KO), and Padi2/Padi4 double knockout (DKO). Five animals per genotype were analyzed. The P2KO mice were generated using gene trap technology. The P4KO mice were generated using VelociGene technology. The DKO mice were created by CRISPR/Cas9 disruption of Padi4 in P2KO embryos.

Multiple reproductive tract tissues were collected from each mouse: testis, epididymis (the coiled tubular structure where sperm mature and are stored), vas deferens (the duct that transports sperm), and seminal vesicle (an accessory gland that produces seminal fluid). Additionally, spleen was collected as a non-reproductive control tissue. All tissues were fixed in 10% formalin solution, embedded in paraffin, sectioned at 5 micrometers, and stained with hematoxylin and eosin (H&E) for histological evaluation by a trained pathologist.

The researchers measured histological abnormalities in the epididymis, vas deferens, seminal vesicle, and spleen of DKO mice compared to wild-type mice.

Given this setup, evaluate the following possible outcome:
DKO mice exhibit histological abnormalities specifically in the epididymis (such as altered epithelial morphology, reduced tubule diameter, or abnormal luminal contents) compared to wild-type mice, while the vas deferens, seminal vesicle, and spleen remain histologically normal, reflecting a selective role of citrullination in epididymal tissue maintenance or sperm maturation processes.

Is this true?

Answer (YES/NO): NO